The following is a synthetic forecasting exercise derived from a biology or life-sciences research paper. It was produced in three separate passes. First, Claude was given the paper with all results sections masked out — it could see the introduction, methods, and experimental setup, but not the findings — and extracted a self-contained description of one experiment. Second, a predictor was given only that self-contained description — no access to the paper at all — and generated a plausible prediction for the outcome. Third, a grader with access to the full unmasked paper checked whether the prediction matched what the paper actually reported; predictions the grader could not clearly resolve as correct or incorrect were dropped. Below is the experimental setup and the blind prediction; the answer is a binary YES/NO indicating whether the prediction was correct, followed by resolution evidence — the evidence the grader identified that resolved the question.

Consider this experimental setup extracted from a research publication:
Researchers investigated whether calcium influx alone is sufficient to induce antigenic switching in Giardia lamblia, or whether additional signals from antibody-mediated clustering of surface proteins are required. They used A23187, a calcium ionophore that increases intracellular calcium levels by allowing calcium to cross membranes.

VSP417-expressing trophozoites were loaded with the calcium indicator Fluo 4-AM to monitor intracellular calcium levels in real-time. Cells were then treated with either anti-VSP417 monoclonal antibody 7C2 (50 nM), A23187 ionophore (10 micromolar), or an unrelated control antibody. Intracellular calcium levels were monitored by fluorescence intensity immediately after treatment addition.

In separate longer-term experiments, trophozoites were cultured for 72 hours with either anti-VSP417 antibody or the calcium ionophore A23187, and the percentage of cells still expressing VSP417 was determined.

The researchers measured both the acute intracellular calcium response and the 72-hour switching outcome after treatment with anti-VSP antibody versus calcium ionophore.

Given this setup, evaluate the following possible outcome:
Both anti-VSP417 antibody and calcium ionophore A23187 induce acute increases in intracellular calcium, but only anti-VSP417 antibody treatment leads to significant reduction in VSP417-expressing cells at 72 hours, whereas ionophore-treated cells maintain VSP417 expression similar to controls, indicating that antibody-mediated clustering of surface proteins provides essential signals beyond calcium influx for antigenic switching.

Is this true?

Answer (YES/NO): YES